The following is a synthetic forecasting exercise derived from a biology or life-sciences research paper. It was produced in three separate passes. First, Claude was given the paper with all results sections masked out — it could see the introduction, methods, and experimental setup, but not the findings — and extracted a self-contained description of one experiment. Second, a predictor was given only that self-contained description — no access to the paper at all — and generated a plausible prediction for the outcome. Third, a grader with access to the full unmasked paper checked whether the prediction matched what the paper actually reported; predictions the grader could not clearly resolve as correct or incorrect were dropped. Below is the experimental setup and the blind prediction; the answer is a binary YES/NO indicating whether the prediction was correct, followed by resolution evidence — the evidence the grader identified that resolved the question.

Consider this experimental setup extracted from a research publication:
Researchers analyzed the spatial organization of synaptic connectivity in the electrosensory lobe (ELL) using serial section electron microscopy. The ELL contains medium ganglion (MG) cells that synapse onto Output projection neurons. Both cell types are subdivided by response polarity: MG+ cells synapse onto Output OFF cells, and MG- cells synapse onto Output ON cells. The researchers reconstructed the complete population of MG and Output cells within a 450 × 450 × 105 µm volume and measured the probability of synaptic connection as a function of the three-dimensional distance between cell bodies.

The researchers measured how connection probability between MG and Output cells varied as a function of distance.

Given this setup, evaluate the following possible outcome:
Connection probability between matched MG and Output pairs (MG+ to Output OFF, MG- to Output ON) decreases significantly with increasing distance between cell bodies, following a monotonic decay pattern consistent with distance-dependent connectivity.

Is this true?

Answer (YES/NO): YES